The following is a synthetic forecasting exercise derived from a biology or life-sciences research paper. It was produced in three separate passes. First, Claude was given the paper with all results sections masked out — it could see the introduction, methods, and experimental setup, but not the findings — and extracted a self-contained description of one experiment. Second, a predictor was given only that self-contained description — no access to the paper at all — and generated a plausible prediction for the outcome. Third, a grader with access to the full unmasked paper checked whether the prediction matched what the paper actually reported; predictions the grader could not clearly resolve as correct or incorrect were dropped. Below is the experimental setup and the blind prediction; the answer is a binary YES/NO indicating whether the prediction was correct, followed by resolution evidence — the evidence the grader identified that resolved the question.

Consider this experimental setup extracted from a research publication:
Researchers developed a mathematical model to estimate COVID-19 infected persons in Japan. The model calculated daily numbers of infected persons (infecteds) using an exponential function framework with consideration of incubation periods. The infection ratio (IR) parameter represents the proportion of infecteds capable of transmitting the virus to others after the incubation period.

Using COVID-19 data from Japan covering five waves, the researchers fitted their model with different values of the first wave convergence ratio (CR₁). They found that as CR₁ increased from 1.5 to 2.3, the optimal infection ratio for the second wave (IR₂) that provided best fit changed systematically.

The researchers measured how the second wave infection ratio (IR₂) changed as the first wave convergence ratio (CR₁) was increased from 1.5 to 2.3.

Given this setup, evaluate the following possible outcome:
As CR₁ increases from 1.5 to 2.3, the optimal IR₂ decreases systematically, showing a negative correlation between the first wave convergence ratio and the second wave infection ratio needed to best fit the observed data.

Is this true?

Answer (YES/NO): YES